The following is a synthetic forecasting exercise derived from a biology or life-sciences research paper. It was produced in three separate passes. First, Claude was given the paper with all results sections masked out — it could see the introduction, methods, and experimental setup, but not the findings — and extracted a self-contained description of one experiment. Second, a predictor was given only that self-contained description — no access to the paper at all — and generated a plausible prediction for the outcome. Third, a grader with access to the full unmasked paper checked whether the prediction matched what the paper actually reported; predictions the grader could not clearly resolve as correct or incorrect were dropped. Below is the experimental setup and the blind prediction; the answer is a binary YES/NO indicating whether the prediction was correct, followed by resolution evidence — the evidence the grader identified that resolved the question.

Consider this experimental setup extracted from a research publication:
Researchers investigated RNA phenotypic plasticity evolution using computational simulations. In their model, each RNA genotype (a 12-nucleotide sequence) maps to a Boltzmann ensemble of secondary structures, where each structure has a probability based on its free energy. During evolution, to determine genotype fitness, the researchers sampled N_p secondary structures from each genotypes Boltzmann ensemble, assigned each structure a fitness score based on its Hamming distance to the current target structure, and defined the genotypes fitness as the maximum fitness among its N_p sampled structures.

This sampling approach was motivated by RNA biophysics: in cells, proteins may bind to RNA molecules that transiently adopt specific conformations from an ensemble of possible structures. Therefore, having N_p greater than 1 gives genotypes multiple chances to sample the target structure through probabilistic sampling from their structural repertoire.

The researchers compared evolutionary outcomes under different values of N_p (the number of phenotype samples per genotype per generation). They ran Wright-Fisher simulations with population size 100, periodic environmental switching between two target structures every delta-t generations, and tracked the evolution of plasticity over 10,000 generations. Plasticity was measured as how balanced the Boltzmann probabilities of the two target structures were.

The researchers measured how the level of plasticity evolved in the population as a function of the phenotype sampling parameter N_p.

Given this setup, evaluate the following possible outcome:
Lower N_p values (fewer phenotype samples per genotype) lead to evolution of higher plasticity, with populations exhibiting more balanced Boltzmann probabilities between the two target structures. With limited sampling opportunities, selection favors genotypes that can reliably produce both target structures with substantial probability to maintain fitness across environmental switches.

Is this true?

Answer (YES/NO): NO